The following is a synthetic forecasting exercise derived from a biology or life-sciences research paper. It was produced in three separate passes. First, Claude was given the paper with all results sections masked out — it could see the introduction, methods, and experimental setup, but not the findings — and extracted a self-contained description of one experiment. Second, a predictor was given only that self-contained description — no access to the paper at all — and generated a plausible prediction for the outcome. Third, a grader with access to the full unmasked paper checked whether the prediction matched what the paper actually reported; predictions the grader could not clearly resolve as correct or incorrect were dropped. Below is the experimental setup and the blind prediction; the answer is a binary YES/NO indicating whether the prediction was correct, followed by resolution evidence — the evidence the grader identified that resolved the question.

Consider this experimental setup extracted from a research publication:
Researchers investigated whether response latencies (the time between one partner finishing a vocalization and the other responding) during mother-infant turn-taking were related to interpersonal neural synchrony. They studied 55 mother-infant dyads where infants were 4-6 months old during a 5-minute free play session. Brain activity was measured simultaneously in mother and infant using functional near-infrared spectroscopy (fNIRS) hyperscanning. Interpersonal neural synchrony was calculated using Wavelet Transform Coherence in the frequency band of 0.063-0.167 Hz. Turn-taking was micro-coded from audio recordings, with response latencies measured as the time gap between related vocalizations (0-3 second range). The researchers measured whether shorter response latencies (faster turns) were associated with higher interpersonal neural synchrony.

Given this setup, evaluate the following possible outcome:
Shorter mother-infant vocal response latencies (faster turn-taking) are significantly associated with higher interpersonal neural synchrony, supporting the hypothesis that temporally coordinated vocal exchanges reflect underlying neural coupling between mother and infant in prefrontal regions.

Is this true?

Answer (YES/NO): NO